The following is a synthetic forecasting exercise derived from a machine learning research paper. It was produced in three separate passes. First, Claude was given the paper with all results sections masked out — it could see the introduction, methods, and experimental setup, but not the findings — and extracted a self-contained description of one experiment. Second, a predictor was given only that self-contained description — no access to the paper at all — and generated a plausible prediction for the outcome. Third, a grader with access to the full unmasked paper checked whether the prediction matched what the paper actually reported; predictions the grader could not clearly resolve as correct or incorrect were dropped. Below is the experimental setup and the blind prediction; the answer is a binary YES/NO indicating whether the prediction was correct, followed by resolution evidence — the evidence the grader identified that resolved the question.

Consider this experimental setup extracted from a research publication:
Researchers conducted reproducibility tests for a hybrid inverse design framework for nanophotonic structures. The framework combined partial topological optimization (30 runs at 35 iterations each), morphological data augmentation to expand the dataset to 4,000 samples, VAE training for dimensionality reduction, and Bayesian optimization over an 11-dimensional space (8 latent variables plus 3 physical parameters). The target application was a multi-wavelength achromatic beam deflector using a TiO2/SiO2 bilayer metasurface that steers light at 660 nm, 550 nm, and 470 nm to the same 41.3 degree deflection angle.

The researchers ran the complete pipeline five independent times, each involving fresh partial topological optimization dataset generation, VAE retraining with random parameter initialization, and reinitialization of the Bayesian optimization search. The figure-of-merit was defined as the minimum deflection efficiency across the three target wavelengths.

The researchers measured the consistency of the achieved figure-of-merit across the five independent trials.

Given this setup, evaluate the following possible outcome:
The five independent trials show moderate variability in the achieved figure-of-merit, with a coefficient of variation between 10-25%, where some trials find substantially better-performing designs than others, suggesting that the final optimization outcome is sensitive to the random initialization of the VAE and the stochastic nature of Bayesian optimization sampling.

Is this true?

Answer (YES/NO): NO